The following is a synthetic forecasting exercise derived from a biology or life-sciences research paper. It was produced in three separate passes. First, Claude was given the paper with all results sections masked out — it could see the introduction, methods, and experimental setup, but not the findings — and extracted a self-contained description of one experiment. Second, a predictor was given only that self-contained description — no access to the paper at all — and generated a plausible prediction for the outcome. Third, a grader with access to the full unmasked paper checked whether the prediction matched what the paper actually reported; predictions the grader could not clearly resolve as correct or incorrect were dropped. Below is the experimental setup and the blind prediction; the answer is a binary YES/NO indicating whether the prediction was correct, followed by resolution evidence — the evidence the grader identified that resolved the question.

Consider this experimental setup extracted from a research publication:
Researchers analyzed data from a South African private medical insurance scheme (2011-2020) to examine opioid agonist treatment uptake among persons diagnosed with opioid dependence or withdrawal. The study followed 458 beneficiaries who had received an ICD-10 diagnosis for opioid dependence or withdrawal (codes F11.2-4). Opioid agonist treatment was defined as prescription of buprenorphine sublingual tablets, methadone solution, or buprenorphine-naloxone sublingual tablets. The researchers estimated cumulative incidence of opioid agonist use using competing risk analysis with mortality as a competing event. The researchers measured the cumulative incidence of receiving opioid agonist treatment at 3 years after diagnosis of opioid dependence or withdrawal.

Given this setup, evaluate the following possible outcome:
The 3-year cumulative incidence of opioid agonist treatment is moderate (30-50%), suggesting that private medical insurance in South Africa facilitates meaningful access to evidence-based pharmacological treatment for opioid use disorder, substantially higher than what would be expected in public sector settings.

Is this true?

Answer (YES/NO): NO